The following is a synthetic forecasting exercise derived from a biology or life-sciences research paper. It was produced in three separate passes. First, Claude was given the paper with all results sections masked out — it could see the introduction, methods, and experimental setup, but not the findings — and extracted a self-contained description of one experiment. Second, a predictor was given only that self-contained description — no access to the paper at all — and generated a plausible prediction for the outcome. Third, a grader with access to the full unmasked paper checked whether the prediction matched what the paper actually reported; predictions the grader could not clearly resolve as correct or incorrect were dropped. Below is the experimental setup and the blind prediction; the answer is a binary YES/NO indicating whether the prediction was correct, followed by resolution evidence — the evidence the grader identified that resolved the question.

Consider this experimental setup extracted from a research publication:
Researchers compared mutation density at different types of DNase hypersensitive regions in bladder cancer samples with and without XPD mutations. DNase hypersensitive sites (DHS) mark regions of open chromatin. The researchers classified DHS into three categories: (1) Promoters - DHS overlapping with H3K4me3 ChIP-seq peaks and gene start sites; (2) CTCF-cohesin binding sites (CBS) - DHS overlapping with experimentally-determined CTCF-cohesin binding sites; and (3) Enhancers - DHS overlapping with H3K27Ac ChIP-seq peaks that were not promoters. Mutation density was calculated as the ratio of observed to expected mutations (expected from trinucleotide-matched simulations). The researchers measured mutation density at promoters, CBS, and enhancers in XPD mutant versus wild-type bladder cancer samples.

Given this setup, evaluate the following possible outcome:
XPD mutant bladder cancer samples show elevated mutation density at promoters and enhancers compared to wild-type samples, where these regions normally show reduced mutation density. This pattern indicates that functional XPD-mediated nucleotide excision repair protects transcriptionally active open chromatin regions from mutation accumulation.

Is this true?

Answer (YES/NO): NO